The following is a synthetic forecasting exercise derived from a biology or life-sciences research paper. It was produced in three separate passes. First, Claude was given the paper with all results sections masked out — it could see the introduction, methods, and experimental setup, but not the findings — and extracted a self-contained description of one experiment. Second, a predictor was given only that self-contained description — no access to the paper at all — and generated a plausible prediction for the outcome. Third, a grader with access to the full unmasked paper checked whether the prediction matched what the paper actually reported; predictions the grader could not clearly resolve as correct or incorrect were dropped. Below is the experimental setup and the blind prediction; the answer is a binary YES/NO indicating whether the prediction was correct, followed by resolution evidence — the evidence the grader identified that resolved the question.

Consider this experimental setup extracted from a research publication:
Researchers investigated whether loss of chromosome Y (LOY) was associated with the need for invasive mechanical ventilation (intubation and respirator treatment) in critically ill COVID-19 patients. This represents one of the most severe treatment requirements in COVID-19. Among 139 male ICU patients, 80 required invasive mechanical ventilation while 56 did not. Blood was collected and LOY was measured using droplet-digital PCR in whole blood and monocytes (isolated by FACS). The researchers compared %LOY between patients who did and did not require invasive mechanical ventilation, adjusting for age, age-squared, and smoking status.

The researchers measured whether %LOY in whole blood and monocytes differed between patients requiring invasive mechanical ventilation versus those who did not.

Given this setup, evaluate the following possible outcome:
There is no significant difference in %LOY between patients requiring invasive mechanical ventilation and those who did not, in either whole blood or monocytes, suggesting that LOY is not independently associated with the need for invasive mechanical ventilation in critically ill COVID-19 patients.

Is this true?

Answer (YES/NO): NO